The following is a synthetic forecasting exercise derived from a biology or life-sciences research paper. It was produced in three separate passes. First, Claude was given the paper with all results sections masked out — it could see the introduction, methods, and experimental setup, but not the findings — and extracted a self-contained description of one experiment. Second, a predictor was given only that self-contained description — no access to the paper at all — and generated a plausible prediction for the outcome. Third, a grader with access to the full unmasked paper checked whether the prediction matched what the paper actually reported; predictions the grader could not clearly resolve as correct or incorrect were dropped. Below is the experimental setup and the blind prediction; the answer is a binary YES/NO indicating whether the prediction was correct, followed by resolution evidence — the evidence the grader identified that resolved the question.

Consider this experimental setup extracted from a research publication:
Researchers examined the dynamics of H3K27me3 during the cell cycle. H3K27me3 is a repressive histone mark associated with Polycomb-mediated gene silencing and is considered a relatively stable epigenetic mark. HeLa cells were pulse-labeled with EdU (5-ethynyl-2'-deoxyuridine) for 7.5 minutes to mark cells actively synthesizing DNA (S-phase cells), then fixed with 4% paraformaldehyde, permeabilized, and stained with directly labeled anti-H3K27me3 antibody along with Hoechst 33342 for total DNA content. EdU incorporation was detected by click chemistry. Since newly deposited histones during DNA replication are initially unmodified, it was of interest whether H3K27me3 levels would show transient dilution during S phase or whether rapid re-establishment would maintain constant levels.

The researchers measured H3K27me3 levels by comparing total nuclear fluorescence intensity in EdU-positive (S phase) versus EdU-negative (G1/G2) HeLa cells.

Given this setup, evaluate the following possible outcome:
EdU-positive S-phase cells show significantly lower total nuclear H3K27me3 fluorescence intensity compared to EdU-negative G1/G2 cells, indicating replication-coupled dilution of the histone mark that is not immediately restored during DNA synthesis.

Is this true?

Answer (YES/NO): YES